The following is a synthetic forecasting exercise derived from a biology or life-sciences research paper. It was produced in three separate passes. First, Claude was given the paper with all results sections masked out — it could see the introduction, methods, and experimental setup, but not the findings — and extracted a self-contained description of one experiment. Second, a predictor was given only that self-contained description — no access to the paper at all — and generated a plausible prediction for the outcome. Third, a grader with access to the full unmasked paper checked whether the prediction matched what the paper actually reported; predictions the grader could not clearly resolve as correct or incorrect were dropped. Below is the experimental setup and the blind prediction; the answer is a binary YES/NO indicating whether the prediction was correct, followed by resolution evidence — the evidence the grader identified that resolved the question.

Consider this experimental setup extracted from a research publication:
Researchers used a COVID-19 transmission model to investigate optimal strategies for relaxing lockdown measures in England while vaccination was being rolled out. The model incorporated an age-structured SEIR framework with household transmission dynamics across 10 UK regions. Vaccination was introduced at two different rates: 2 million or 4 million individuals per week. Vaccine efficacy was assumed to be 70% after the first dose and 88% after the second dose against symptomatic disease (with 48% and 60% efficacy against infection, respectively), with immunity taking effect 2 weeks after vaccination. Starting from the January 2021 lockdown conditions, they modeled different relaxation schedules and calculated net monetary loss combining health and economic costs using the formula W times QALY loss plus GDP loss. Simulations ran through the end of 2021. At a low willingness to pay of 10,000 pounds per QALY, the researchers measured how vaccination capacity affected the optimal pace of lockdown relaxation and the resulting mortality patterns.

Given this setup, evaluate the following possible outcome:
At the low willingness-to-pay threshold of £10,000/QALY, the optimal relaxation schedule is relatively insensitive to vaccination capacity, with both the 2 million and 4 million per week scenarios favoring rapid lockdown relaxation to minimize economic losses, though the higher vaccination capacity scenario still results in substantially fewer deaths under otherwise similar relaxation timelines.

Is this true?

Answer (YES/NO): NO